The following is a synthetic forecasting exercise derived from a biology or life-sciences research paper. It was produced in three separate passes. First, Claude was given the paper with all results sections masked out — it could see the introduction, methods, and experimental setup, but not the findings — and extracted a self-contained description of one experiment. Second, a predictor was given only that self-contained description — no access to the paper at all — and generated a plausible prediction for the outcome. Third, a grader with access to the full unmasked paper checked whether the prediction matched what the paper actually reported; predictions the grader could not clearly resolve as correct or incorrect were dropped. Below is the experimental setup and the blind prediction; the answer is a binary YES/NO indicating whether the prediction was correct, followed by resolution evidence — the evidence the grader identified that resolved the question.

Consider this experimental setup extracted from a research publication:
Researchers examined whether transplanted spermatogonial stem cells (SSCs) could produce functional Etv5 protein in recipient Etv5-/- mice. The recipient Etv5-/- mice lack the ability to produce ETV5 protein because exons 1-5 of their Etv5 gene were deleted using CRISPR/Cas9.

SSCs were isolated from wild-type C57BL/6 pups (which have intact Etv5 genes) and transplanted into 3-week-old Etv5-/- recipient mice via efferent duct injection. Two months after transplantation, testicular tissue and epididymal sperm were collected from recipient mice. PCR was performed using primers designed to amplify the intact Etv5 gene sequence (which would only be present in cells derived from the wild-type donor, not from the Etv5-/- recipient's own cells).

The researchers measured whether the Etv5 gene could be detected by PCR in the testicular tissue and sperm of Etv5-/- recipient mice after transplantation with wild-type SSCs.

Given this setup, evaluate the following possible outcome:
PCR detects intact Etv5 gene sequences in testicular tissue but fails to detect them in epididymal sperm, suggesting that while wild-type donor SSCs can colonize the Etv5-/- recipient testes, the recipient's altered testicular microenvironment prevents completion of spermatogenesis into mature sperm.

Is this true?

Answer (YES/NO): NO